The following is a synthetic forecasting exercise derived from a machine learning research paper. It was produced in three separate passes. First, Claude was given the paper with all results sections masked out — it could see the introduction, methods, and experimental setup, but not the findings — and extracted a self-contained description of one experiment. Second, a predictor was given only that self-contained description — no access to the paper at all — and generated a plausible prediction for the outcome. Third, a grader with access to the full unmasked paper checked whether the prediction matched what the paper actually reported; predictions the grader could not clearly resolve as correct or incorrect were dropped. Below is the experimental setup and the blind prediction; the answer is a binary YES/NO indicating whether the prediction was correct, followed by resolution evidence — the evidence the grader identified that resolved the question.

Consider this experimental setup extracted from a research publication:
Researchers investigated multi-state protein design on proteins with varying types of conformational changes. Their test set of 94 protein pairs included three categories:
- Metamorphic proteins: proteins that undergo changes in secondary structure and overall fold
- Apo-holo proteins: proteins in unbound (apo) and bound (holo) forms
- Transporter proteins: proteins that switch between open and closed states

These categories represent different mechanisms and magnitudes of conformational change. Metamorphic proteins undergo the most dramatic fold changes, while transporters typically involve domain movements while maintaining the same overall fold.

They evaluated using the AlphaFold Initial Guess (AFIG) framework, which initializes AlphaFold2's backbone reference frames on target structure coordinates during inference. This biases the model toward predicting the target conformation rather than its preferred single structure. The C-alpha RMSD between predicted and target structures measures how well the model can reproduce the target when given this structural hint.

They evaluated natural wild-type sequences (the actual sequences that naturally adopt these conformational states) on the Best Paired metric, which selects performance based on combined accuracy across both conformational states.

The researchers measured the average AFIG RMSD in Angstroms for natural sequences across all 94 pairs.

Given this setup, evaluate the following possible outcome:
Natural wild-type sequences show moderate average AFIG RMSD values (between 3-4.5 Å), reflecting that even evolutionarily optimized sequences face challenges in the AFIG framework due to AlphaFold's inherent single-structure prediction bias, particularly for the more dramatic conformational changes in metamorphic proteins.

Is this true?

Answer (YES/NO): NO